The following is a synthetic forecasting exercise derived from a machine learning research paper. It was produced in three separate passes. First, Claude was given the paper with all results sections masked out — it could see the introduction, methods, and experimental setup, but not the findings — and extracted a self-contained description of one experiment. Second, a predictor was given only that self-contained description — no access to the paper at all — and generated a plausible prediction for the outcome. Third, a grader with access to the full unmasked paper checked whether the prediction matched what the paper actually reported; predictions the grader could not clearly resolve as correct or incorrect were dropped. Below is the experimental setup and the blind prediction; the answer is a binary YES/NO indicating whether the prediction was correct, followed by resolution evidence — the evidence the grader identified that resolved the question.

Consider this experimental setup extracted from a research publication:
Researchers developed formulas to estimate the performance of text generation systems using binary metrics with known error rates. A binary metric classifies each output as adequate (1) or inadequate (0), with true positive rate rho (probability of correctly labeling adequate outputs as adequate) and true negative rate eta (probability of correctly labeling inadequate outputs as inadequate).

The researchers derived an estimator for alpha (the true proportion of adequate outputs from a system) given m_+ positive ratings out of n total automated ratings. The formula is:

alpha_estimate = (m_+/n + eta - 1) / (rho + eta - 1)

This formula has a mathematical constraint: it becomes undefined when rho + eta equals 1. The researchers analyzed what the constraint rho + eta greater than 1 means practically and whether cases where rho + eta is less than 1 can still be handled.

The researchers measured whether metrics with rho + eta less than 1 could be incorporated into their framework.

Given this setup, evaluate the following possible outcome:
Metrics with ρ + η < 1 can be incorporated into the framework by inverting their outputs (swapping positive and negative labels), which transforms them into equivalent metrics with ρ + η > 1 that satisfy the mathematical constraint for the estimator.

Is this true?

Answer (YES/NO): YES